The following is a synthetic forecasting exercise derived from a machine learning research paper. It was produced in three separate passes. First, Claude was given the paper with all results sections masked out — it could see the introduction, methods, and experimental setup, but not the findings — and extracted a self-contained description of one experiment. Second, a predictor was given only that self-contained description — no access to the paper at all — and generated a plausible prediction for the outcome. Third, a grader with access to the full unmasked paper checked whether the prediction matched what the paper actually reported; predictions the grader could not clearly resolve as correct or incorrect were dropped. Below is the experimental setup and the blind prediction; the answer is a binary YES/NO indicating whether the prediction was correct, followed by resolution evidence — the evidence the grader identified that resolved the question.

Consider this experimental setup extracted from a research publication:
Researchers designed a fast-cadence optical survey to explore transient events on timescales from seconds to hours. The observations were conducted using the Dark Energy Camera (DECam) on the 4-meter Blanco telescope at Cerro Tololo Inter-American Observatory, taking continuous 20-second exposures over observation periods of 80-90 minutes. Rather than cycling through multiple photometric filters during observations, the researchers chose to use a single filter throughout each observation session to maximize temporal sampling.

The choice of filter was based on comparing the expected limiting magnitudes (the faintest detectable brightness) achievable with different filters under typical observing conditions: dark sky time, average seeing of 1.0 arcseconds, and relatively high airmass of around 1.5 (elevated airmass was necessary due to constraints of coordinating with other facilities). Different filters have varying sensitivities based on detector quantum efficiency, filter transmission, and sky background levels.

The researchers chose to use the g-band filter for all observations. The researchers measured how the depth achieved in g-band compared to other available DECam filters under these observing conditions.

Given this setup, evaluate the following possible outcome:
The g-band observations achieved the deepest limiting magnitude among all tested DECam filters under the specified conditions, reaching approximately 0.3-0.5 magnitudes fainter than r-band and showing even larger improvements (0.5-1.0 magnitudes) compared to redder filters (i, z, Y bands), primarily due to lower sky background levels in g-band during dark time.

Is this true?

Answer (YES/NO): NO